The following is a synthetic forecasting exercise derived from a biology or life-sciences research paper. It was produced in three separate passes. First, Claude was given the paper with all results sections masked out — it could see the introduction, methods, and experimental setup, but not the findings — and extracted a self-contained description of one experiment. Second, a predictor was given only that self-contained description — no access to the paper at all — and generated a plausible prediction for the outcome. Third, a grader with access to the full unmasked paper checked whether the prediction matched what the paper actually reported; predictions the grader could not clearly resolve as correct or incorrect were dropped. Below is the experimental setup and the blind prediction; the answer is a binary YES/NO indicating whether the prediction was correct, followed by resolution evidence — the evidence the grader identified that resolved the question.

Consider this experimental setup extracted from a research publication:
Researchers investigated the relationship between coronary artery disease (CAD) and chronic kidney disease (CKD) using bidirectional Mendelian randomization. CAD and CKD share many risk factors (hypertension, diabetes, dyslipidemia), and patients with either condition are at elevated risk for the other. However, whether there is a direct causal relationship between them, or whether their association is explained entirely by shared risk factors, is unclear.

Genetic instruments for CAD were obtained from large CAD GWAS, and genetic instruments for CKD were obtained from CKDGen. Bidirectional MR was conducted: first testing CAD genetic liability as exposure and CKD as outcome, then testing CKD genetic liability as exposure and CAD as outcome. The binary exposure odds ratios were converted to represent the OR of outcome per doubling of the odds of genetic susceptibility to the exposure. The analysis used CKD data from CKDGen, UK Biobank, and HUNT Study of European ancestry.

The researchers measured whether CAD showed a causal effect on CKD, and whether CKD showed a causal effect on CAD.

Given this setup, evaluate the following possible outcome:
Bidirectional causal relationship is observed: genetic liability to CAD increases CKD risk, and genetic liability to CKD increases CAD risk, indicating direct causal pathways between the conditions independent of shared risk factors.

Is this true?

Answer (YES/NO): NO